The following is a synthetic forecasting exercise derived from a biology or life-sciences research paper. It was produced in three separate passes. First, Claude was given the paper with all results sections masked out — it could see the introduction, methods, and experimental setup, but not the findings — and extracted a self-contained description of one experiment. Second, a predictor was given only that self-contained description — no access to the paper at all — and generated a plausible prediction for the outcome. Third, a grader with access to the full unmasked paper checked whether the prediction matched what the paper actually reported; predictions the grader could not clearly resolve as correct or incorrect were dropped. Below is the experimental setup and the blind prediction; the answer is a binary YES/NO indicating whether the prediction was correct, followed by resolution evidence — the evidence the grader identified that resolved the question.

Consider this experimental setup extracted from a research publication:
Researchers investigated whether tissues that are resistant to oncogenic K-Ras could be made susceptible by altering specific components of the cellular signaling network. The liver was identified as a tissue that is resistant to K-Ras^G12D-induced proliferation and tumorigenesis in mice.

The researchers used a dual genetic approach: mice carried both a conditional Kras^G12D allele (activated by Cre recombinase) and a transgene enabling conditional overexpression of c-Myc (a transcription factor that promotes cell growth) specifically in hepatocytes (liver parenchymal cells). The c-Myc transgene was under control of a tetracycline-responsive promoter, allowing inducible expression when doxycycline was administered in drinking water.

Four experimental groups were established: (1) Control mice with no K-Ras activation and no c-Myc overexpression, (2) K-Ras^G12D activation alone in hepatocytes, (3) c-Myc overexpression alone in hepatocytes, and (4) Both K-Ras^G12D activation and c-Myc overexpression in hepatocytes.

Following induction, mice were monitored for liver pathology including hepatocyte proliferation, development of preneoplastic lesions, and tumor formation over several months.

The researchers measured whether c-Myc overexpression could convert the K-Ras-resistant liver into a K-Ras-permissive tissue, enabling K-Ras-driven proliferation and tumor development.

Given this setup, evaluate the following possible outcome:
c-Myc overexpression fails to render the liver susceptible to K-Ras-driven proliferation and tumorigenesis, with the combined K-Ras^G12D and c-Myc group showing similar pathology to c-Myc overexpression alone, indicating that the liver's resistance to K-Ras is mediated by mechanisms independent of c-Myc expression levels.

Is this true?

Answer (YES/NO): NO